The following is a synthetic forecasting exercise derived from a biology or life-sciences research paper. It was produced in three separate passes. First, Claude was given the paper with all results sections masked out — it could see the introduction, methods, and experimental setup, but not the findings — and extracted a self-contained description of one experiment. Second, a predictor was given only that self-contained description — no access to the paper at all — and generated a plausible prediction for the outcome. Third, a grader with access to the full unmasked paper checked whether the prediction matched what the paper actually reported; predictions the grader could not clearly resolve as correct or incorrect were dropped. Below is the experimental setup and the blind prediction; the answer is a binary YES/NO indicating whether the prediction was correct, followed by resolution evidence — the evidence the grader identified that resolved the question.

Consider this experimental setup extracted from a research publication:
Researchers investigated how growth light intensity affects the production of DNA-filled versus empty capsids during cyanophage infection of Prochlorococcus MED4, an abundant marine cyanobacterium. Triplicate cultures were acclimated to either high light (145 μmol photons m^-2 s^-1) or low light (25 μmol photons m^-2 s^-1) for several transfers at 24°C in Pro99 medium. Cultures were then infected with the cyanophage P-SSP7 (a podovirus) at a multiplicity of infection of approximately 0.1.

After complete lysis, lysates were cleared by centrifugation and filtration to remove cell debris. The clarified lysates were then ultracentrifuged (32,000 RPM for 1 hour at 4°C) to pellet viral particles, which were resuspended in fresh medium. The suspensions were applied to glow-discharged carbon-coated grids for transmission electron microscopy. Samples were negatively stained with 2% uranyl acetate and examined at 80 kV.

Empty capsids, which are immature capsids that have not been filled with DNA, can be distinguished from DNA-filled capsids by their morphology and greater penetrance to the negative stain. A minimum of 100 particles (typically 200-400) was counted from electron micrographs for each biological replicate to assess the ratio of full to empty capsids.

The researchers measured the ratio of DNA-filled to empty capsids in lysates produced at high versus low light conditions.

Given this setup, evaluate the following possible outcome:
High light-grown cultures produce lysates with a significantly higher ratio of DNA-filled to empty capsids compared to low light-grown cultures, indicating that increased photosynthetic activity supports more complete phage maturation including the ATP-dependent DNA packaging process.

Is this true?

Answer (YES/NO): NO